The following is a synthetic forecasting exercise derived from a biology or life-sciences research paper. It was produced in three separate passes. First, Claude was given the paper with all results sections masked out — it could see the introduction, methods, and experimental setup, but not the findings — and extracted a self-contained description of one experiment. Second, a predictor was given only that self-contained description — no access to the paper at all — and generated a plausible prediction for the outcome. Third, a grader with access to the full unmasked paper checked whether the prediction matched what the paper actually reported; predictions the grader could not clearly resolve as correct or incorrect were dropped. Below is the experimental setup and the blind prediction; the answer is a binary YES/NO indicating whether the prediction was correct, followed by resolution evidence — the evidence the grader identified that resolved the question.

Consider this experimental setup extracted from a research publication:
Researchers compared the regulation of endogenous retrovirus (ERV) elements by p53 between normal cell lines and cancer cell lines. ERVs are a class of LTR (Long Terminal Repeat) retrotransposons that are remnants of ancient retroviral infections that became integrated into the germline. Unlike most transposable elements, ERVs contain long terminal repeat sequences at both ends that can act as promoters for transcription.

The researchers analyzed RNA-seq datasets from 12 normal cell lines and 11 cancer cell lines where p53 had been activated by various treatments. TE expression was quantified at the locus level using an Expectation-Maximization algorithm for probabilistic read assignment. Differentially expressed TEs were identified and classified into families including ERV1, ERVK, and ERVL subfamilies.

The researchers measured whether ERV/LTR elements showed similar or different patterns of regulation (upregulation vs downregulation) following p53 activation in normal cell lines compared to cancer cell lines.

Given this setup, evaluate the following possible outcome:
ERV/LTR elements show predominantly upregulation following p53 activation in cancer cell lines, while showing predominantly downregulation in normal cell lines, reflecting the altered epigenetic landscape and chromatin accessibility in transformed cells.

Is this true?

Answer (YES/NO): NO